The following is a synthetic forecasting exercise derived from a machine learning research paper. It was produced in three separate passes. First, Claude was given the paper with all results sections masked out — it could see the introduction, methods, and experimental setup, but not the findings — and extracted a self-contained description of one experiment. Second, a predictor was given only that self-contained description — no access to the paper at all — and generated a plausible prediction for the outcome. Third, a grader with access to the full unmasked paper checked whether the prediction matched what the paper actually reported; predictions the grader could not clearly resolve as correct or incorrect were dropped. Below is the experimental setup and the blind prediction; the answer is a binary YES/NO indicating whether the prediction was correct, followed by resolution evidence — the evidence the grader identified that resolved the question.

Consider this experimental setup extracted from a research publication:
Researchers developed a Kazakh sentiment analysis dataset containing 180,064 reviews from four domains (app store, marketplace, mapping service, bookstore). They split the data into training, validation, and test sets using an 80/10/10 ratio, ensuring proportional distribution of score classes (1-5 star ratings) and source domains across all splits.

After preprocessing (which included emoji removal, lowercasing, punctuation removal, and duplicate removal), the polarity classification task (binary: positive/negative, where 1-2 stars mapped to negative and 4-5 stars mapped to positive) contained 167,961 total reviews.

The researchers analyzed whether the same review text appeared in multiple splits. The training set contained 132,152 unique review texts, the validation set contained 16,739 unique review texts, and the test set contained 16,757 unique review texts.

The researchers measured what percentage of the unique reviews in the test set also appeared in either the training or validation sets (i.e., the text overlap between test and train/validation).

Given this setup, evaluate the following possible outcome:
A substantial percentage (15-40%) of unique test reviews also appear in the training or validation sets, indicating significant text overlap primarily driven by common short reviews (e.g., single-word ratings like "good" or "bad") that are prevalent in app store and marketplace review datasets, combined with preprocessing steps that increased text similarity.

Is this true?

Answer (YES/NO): NO